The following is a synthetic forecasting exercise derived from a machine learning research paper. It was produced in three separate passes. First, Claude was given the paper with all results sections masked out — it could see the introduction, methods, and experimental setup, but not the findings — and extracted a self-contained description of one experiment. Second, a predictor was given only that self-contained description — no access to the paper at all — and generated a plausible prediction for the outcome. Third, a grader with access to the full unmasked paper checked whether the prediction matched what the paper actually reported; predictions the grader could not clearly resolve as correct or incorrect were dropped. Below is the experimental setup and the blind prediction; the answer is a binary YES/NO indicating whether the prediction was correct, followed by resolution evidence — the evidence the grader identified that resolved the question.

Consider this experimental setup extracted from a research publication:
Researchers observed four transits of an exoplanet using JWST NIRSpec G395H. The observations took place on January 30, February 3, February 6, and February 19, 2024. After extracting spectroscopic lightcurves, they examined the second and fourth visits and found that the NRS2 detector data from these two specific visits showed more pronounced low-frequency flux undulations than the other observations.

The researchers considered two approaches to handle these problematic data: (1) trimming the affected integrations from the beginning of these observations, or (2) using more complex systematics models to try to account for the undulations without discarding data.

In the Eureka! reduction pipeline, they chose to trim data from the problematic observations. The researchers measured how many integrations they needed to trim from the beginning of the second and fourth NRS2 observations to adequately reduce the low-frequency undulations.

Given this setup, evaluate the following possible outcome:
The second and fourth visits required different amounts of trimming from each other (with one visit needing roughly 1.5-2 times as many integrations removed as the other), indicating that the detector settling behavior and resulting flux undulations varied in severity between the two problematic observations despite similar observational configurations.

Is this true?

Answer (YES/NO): NO